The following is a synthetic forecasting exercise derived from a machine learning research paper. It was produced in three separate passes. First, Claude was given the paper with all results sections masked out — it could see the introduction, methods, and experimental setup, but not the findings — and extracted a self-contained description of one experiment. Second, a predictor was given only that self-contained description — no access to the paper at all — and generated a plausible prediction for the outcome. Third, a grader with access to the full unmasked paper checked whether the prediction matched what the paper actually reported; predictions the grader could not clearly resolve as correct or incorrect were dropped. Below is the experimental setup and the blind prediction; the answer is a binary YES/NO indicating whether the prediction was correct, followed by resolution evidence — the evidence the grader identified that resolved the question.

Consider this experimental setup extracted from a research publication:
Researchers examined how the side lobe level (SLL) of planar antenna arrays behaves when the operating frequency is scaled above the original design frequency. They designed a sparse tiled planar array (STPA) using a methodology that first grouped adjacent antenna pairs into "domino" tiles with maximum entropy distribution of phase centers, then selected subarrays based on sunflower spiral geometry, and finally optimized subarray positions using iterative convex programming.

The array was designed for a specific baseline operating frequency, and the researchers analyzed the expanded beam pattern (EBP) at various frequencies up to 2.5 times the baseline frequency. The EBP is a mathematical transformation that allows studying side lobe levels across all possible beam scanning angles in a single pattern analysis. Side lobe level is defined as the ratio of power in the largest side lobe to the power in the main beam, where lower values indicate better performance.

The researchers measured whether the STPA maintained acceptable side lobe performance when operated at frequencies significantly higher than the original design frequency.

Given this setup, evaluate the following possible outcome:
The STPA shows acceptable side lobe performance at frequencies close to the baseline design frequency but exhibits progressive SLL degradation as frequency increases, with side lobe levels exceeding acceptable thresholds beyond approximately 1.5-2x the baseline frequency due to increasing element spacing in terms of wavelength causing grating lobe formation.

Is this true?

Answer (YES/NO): NO